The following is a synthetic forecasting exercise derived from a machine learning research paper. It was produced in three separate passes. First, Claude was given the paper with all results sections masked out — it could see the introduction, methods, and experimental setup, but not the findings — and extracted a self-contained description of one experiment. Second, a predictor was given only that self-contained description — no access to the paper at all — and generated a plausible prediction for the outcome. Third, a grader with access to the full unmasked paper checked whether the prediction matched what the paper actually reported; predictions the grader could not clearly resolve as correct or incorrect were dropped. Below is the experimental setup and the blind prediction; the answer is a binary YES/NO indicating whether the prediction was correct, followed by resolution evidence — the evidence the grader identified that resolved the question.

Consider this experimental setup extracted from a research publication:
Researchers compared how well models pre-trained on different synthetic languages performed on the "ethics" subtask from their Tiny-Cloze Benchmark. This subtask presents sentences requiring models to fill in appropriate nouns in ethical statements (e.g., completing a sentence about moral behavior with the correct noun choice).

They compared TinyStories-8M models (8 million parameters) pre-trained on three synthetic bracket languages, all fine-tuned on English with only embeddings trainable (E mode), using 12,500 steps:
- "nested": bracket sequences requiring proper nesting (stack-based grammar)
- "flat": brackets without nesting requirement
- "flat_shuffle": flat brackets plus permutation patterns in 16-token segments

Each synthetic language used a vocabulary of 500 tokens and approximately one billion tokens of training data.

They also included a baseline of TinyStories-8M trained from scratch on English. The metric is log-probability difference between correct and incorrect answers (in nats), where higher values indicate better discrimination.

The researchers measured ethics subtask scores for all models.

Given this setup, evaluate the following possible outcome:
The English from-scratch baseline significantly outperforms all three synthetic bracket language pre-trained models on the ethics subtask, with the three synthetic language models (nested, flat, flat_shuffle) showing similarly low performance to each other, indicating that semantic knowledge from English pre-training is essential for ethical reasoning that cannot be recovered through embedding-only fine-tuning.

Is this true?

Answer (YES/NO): NO